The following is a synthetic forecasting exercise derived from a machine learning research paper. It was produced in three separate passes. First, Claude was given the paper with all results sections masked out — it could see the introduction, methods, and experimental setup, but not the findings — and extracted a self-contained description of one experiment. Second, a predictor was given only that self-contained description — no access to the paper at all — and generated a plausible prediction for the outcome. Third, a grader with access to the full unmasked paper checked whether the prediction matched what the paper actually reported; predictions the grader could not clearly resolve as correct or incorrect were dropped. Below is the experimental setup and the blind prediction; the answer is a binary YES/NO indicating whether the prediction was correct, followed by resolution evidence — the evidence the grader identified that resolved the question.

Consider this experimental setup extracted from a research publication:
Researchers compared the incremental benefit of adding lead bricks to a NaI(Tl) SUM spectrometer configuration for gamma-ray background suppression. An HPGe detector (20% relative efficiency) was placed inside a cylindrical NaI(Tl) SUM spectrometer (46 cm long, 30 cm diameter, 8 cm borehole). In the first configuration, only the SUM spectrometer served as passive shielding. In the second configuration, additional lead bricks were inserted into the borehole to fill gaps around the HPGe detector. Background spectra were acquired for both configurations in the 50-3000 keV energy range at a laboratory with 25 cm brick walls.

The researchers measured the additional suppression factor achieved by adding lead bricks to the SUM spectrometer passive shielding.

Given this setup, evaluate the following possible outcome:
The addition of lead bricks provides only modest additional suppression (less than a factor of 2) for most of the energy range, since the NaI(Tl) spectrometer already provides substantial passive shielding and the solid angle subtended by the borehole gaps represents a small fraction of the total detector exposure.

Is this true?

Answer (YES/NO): NO